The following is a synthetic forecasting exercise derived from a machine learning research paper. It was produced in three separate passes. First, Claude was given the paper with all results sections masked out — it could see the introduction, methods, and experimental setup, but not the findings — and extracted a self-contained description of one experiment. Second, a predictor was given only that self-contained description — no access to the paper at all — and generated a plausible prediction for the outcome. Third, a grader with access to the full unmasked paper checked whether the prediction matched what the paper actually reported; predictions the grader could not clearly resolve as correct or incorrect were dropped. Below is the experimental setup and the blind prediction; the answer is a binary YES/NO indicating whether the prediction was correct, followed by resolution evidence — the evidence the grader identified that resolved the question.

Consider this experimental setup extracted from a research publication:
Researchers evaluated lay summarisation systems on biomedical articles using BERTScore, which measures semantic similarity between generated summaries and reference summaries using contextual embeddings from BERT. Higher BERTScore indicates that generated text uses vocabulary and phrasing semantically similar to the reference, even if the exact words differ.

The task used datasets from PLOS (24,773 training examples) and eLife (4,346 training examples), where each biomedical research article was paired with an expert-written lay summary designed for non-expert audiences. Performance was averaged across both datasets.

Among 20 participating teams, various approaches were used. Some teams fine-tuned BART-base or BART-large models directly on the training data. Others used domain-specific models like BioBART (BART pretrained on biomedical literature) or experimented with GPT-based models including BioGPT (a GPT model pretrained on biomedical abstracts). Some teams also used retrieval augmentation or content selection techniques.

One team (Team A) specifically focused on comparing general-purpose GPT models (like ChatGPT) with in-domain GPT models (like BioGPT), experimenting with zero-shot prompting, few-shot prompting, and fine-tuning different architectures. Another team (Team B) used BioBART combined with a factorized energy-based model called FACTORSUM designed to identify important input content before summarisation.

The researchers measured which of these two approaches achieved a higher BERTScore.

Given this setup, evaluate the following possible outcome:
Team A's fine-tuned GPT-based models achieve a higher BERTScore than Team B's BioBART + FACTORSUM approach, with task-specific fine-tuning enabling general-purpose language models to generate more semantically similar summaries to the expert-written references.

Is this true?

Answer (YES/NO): NO